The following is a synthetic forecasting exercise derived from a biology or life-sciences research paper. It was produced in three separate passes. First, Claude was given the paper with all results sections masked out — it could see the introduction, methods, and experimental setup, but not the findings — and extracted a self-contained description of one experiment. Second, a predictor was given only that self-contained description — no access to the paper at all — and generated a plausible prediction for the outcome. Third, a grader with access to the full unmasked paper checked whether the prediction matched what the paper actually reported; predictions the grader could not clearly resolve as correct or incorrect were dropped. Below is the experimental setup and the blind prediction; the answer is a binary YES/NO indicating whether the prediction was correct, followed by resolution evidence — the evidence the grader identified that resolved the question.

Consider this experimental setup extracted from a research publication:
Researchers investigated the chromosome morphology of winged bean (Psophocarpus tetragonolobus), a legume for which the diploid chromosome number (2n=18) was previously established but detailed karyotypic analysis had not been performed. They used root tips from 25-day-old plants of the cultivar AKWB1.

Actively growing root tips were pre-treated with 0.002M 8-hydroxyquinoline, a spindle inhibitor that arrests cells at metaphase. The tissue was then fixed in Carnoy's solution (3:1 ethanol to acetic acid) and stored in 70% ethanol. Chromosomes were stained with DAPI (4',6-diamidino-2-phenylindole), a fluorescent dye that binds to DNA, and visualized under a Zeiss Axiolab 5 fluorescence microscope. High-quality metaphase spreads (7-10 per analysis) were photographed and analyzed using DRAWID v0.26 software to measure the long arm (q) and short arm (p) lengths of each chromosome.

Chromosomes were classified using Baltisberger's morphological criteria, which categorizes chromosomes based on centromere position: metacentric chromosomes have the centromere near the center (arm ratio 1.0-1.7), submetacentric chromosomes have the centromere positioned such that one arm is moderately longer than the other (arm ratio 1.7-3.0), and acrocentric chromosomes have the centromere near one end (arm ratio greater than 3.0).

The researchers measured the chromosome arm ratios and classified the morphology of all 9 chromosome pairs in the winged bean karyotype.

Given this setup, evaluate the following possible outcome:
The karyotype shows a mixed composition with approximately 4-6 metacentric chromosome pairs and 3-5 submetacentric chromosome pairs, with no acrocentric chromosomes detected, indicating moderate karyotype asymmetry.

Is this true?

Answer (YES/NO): NO